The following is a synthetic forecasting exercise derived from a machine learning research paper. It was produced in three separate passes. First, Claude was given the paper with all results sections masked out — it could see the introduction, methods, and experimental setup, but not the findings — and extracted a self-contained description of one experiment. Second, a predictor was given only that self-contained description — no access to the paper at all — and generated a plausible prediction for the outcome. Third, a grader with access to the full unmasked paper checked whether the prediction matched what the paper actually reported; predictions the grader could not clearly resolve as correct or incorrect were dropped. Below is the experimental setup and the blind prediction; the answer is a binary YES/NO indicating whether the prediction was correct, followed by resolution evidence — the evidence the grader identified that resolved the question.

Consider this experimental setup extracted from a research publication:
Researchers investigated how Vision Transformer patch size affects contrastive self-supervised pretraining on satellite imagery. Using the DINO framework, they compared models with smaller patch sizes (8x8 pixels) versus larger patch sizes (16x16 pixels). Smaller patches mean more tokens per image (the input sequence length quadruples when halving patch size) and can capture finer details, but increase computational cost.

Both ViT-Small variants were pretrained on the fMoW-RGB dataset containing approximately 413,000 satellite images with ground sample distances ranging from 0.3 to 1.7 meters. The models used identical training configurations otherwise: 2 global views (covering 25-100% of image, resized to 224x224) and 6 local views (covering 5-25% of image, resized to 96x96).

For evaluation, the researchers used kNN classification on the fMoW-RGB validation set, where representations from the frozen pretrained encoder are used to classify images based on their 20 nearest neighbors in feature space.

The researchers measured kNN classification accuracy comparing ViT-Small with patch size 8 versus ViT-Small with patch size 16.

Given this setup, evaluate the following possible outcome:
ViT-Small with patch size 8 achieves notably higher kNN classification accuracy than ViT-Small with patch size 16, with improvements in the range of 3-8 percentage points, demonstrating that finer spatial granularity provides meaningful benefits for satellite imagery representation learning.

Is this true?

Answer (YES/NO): NO